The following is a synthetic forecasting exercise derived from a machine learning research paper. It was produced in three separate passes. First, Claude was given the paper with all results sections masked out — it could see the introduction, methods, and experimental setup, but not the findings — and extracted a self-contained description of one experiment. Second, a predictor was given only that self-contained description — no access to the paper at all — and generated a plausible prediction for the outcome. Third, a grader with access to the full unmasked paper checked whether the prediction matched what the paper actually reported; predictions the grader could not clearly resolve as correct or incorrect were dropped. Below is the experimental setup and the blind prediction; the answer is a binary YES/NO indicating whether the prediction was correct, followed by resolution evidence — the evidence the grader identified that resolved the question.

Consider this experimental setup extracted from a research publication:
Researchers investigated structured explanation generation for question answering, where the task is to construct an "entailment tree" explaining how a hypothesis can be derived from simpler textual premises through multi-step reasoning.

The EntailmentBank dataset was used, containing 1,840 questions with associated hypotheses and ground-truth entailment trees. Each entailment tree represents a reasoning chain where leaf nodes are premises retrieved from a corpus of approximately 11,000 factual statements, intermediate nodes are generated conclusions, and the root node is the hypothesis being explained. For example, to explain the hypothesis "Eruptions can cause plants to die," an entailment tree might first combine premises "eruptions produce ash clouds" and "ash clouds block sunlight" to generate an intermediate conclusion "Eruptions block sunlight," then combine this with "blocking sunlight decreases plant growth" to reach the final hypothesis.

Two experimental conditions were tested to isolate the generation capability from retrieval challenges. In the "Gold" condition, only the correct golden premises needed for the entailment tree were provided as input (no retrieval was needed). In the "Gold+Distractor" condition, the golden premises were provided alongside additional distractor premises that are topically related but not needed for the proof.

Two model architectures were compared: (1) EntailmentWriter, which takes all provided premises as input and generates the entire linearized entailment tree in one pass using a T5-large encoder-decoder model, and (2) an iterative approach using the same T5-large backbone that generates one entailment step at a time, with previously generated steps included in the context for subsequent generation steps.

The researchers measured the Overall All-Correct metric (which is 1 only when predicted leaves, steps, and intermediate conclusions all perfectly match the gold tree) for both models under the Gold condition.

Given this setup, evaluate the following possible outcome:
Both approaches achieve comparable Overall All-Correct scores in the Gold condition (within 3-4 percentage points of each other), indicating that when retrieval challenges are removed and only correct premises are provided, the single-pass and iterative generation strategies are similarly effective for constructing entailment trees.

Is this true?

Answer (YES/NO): YES